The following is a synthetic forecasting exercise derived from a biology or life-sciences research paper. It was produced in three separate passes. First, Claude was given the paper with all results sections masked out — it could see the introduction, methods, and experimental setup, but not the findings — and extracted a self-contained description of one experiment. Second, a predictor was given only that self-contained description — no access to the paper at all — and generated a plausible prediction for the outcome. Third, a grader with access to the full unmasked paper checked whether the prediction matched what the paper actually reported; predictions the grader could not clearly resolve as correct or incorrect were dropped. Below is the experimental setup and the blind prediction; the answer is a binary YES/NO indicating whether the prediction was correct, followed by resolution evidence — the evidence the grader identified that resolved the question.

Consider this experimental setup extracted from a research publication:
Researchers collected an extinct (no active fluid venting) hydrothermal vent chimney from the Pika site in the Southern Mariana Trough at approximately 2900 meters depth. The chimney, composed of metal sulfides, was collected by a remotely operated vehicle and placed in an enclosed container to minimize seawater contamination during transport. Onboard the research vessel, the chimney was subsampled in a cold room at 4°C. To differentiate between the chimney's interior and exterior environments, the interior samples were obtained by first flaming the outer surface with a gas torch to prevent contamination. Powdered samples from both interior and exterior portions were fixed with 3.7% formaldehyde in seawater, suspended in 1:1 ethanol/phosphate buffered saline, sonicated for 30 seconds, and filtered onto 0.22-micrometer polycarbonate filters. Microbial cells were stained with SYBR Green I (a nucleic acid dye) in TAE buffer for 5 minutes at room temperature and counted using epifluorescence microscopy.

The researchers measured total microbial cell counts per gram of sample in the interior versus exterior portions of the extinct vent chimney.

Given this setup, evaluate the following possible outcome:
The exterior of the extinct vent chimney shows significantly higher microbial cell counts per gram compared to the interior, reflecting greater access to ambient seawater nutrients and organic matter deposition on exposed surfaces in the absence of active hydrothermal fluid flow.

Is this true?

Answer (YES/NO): NO